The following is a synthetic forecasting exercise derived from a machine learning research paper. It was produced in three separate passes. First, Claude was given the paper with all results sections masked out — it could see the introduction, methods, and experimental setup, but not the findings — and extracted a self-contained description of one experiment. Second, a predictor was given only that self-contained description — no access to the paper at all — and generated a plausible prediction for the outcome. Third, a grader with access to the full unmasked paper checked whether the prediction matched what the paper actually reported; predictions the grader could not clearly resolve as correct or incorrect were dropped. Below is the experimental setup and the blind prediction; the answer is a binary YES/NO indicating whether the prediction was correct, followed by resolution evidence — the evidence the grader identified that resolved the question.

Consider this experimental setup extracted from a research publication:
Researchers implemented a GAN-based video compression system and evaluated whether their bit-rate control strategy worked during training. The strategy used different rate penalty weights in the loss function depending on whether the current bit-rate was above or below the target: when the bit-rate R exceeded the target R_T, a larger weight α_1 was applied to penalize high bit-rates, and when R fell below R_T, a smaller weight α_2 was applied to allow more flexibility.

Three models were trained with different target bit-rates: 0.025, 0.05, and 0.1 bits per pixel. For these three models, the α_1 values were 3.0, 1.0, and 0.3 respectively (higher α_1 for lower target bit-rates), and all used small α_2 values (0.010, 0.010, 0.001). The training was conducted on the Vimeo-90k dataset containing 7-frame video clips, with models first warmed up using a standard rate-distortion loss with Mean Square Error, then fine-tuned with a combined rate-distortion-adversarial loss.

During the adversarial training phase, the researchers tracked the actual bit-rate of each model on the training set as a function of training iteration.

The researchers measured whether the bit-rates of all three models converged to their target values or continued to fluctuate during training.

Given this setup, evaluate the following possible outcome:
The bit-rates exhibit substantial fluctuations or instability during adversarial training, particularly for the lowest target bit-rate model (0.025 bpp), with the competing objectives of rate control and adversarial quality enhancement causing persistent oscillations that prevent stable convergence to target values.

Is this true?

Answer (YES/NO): NO